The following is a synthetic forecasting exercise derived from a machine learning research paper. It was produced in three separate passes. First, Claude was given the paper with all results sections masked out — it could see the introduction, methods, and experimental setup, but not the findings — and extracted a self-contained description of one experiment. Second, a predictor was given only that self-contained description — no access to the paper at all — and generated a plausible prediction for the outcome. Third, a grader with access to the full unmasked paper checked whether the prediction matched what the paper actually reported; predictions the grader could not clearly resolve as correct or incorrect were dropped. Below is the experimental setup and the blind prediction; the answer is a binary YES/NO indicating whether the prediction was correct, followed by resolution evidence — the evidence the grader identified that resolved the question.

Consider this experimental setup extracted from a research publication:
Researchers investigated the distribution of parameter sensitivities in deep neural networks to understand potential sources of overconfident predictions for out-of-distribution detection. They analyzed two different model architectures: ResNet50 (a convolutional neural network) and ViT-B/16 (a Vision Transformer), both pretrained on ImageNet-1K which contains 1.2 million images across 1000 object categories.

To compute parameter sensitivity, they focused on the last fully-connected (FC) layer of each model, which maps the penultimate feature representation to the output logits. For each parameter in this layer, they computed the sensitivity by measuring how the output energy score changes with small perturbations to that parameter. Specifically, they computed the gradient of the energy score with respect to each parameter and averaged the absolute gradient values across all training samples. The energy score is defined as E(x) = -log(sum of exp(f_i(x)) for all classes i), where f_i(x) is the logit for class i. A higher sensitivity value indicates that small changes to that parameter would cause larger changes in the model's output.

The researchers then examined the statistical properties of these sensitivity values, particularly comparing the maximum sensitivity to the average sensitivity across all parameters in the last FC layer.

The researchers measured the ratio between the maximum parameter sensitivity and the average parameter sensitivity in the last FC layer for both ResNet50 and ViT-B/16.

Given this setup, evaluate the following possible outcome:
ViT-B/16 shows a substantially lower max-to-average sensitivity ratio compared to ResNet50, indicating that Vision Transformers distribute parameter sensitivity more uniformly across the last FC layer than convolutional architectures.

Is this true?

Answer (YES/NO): NO